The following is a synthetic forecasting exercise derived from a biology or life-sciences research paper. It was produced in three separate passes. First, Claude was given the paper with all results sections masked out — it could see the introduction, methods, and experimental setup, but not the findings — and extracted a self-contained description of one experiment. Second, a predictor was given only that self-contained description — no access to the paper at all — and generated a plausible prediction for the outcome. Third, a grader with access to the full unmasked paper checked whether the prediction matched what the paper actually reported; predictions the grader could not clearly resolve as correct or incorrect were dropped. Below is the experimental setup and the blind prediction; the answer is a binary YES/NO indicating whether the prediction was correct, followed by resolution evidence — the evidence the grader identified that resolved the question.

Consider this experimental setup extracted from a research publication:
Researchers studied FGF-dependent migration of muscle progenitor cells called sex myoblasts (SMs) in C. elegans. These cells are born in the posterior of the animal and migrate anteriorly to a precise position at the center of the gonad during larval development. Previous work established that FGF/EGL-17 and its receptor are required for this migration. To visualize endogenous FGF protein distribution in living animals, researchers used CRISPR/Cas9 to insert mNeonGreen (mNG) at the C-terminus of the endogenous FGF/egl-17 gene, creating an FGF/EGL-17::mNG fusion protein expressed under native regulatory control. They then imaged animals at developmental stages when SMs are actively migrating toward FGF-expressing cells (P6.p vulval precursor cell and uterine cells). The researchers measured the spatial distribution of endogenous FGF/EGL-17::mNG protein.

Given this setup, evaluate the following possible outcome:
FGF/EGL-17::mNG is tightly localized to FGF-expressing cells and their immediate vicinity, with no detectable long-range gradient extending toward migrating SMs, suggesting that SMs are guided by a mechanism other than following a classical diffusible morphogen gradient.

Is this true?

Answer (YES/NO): NO